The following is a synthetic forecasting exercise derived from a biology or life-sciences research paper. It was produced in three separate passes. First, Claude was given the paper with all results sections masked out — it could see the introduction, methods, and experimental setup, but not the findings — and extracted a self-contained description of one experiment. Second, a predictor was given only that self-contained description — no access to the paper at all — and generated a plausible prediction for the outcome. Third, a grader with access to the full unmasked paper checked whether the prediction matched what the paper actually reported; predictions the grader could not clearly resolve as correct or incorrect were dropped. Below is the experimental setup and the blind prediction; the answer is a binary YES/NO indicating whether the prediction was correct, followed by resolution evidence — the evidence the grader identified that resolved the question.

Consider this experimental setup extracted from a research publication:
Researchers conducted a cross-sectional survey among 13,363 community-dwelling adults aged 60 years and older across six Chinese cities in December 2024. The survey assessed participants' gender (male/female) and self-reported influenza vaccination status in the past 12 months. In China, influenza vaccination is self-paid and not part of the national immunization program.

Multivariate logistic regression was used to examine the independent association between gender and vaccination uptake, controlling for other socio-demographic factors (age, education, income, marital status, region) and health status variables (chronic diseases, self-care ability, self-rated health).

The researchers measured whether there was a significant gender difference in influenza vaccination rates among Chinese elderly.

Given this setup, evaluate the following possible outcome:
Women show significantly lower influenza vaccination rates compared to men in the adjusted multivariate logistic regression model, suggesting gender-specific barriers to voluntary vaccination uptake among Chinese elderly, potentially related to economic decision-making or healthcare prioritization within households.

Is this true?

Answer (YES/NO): NO